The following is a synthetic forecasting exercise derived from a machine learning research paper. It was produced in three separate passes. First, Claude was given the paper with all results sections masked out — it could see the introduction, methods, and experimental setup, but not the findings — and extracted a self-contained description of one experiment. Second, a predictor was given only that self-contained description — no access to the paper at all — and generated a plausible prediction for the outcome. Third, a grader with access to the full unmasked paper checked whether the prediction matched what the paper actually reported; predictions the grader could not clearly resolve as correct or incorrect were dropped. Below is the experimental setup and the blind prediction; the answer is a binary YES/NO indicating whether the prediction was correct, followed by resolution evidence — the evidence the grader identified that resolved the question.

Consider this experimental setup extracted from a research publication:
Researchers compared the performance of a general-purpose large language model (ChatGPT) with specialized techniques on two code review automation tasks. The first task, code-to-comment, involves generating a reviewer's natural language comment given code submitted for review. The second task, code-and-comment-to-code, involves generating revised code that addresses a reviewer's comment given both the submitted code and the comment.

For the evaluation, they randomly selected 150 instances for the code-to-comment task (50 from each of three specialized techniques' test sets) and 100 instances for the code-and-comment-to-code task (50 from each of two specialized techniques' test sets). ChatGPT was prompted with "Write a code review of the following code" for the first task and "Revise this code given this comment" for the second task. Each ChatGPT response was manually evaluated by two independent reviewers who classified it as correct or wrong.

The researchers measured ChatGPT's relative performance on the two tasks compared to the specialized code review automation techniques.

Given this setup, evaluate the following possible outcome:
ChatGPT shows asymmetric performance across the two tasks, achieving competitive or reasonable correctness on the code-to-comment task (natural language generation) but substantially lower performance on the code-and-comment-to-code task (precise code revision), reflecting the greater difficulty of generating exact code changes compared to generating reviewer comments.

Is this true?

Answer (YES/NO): NO